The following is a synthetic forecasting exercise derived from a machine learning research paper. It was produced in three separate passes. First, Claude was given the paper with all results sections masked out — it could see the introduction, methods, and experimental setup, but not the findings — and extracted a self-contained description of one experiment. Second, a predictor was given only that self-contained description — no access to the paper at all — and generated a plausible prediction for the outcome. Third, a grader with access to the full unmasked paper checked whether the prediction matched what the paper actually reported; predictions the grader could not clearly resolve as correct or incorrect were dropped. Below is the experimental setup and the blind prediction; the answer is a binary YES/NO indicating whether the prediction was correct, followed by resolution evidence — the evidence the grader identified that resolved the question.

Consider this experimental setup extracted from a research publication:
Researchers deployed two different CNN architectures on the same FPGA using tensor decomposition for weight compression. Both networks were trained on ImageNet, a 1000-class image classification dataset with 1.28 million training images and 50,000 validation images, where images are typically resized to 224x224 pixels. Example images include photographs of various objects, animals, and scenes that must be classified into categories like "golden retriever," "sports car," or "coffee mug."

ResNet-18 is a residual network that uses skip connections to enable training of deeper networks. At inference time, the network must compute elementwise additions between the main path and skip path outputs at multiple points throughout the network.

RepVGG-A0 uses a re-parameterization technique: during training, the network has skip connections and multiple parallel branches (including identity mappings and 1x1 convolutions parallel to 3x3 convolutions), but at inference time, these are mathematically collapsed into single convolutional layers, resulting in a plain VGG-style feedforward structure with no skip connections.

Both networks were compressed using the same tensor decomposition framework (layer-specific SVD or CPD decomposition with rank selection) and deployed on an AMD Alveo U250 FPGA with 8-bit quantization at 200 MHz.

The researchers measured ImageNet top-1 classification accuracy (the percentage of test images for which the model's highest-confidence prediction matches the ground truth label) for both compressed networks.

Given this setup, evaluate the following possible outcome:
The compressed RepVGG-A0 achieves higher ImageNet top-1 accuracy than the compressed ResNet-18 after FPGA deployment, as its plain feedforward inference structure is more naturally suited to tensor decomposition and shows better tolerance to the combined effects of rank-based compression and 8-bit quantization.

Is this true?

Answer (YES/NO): NO